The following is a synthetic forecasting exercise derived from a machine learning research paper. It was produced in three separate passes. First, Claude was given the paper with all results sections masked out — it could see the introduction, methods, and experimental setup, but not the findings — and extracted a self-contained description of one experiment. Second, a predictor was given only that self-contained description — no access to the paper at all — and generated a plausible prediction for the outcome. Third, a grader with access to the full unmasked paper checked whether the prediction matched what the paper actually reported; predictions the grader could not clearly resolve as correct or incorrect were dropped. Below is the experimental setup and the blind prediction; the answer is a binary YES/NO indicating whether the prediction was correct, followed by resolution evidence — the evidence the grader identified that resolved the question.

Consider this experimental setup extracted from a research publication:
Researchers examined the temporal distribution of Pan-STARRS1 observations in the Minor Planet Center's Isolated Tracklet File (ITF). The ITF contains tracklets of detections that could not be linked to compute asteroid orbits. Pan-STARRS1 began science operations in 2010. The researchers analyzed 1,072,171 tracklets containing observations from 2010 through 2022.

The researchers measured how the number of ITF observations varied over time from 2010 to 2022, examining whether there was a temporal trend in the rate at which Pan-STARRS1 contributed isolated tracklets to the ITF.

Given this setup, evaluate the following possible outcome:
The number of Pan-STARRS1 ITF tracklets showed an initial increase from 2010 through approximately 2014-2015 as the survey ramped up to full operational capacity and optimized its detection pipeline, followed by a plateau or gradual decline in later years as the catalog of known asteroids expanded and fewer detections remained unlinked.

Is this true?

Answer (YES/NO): NO